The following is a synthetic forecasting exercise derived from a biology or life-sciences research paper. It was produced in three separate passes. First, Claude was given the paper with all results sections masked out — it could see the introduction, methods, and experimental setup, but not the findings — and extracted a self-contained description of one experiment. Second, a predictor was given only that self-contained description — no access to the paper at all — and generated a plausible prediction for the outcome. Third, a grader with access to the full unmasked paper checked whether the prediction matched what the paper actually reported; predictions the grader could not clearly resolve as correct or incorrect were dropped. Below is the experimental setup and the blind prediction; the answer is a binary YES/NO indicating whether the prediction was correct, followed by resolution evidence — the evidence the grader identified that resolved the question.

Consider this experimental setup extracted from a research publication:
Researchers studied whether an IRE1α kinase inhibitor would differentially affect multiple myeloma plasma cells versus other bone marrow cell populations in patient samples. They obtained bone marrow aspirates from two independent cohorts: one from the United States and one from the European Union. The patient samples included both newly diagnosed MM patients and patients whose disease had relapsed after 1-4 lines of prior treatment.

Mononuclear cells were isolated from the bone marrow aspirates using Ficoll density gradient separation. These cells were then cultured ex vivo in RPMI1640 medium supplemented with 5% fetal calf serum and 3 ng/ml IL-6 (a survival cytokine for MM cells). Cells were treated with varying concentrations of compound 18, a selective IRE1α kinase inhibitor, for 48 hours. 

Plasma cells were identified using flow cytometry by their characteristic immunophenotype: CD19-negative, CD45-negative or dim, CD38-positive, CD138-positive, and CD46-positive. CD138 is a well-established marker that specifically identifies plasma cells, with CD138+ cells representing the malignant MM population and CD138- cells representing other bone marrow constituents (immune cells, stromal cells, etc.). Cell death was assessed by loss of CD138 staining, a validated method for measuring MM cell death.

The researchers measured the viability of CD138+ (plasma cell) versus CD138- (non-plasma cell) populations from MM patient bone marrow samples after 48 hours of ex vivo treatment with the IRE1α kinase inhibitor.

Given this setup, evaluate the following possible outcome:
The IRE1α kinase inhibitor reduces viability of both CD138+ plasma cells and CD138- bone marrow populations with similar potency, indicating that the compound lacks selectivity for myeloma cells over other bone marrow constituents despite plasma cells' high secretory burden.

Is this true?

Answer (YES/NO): NO